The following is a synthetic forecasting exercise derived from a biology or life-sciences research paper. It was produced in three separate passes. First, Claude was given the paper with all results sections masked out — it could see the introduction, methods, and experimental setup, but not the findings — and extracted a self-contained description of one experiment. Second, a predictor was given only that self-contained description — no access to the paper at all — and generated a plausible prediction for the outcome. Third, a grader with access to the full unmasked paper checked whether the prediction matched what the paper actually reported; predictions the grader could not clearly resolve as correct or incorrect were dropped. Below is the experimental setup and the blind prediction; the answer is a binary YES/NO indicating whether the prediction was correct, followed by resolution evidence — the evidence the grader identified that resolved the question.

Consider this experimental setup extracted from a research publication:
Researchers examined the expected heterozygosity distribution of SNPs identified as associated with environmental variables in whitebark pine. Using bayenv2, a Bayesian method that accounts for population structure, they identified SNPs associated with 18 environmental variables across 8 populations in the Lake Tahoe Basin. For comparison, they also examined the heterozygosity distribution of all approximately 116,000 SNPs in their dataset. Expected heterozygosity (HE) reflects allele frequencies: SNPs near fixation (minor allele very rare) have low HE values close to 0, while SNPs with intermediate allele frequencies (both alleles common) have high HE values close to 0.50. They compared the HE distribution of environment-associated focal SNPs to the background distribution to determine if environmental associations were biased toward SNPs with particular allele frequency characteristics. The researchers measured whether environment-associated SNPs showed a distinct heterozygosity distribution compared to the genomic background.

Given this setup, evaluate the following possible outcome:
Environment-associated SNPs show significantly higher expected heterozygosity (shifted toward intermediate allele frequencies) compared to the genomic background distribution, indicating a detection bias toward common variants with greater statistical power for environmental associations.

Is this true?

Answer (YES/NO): NO